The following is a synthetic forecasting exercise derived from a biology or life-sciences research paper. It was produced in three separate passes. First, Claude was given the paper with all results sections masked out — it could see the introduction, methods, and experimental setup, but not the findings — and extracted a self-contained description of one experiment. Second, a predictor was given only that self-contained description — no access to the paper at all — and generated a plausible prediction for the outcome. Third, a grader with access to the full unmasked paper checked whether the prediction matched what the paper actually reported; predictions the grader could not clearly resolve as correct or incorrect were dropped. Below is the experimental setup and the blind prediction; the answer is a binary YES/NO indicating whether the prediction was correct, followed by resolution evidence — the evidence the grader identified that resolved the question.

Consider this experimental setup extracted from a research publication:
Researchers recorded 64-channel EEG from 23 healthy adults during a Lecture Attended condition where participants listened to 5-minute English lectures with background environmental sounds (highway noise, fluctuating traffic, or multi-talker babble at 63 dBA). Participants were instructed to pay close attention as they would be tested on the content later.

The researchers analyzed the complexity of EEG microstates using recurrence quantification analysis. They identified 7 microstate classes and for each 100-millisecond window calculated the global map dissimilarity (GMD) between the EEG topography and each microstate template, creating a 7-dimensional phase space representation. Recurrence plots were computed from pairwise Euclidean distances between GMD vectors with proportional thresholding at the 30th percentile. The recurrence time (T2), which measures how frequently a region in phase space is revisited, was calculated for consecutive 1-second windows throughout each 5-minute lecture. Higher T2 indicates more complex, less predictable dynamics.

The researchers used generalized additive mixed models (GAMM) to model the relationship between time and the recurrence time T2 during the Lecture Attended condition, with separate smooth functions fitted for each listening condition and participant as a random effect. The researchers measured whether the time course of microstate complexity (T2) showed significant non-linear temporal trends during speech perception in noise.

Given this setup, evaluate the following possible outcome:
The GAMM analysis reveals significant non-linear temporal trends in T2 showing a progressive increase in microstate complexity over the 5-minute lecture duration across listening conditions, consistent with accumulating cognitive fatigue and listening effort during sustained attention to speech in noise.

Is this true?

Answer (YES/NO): NO